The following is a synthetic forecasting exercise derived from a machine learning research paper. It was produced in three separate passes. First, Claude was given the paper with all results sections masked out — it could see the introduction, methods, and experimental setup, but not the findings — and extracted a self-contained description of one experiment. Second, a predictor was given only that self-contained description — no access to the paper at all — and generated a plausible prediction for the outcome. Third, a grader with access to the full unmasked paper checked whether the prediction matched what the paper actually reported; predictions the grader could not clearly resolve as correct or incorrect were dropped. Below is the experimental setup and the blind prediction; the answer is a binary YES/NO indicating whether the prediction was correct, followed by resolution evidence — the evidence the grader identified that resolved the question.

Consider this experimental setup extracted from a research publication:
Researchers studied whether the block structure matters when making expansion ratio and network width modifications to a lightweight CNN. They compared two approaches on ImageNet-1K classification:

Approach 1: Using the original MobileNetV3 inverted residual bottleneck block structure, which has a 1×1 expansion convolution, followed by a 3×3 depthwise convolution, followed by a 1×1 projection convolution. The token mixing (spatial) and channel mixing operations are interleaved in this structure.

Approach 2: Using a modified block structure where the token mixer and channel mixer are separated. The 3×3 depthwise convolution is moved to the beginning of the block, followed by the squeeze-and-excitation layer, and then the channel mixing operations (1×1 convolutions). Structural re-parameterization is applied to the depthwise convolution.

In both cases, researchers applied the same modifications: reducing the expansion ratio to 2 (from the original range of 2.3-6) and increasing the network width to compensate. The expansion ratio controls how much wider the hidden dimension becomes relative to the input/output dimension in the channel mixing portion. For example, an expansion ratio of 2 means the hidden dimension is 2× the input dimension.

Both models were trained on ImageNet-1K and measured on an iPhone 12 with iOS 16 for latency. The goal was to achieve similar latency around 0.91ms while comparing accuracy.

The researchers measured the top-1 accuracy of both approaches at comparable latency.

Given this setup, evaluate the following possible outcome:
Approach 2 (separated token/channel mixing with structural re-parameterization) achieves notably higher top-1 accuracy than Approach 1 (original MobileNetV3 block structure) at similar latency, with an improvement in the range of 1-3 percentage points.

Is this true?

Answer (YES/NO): NO